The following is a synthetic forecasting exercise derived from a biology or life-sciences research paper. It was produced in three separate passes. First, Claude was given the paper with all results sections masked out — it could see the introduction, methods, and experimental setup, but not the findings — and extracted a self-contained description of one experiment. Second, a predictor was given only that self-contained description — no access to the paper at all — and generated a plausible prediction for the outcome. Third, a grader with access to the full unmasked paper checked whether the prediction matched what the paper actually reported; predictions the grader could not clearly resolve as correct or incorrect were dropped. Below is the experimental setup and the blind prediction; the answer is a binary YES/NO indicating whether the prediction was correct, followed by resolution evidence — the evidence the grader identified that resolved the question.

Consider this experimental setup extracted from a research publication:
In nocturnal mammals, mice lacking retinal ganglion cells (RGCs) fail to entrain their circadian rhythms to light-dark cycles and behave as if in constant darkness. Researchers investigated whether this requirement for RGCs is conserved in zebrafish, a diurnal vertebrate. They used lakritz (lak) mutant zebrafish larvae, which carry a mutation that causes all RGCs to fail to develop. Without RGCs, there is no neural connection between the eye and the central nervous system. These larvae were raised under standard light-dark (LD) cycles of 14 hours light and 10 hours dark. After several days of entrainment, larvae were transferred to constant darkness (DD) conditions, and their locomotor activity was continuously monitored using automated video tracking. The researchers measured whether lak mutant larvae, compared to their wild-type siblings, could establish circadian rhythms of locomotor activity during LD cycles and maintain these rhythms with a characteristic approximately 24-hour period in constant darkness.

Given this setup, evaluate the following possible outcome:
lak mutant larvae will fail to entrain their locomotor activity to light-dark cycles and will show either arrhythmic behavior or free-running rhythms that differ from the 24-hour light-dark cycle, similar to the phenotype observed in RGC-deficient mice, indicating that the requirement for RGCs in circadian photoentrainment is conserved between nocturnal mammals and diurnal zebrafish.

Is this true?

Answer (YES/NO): NO